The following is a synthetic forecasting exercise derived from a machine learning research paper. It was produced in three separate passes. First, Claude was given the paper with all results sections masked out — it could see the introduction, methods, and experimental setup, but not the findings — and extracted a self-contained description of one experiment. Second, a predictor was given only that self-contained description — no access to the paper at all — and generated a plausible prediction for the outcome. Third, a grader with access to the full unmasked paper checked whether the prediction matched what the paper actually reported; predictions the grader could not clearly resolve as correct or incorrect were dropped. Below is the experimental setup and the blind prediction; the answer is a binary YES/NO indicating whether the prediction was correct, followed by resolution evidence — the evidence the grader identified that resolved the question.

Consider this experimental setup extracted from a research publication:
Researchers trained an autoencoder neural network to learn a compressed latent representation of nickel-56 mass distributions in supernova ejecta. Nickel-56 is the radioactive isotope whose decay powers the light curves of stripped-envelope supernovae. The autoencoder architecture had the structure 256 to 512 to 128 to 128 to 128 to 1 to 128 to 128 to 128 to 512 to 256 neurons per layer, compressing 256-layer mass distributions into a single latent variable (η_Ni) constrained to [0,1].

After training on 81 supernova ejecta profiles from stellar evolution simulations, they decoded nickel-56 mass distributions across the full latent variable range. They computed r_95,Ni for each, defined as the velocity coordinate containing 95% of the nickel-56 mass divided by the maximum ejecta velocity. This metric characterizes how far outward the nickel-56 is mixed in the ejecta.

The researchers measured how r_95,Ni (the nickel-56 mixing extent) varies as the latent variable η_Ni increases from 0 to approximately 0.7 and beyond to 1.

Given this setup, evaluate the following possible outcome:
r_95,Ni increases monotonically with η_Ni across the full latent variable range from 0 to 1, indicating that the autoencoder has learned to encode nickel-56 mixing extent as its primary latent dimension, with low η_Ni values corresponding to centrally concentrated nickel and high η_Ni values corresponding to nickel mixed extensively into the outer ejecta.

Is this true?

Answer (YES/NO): NO